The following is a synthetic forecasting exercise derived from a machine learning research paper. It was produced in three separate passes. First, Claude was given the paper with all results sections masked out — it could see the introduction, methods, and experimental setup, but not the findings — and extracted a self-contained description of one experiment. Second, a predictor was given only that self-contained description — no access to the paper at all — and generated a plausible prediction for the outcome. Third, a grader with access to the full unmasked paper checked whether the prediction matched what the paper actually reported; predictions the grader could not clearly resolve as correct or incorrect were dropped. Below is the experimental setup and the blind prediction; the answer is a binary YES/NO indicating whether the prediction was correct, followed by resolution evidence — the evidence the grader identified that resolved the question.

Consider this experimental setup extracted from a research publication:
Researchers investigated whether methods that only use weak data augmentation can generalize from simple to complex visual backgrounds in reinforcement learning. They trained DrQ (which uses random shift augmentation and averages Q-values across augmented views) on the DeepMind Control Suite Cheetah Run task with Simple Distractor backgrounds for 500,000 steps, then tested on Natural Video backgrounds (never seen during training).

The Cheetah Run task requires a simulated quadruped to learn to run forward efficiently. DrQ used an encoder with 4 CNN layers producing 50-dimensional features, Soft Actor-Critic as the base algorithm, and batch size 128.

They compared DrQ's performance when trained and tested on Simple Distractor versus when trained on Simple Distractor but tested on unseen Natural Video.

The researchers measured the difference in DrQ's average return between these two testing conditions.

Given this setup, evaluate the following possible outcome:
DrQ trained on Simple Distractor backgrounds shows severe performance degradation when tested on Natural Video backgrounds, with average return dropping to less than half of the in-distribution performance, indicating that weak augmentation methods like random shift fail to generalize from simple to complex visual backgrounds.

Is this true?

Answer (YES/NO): NO